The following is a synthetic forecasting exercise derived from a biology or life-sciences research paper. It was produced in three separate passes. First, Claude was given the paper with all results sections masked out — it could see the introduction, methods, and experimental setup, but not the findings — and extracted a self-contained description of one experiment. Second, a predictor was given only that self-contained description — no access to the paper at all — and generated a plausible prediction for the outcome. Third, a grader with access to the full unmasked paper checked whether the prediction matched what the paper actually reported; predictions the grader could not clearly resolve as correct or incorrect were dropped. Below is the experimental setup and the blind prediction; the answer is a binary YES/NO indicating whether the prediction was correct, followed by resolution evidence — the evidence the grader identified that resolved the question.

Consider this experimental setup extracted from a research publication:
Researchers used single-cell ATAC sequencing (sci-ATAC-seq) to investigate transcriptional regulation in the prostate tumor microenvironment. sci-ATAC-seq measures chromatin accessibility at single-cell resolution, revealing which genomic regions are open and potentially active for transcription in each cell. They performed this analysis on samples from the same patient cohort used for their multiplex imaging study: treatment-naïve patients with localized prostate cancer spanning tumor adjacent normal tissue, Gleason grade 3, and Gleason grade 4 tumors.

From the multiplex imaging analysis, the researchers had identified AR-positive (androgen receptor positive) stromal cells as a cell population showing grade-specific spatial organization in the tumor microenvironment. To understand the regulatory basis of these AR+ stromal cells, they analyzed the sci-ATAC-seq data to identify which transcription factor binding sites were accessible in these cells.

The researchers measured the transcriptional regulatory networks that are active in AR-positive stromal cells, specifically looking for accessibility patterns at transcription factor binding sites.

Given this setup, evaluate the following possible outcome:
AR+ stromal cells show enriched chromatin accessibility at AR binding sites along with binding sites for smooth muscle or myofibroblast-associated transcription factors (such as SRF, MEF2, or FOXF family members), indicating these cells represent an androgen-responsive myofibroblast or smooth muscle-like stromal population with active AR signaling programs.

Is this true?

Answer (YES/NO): NO